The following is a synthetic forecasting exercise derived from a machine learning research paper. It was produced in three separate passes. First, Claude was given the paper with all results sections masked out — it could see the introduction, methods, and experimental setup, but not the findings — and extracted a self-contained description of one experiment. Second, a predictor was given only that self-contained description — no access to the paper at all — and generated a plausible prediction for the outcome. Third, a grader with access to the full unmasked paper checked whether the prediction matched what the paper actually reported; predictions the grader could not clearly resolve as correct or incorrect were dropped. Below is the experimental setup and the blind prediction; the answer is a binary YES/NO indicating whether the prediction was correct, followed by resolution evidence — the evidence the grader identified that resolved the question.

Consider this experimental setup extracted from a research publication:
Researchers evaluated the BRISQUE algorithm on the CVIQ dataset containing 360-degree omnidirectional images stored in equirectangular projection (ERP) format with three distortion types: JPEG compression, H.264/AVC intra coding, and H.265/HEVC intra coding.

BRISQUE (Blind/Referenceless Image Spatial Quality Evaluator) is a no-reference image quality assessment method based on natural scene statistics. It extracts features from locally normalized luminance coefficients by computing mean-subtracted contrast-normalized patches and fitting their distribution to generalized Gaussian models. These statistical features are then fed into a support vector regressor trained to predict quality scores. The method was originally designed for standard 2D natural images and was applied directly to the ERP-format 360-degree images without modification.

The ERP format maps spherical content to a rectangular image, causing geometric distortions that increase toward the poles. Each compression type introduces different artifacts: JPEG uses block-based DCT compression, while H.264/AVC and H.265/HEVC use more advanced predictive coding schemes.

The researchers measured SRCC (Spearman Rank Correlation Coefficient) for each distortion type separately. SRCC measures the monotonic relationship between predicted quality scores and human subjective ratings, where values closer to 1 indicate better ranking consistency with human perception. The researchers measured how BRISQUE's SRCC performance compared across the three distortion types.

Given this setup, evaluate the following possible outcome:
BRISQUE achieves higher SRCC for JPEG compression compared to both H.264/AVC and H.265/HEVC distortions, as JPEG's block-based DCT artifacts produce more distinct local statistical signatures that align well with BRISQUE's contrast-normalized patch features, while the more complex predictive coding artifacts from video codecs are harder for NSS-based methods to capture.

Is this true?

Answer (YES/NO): NO